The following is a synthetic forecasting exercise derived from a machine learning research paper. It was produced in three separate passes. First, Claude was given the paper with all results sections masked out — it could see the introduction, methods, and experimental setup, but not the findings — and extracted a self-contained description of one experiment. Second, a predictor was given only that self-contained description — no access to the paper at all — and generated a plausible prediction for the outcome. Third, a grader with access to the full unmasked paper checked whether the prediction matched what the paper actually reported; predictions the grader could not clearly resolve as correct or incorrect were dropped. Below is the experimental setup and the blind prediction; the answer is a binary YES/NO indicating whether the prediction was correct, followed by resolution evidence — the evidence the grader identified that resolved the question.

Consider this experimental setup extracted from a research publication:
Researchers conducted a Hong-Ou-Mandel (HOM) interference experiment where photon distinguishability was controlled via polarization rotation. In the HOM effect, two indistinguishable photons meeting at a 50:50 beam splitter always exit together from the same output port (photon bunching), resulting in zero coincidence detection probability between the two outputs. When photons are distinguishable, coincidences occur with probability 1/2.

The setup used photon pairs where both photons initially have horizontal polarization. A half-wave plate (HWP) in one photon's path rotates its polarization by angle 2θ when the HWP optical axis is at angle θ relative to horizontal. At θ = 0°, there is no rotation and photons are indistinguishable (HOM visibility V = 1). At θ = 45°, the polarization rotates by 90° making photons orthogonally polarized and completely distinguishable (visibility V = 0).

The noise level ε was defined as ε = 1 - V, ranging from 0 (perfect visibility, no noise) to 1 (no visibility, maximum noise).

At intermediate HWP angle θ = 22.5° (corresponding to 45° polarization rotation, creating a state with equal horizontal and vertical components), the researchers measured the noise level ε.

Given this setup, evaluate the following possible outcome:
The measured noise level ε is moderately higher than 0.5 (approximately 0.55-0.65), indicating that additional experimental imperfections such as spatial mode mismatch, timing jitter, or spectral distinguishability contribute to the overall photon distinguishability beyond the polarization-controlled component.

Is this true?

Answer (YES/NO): NO